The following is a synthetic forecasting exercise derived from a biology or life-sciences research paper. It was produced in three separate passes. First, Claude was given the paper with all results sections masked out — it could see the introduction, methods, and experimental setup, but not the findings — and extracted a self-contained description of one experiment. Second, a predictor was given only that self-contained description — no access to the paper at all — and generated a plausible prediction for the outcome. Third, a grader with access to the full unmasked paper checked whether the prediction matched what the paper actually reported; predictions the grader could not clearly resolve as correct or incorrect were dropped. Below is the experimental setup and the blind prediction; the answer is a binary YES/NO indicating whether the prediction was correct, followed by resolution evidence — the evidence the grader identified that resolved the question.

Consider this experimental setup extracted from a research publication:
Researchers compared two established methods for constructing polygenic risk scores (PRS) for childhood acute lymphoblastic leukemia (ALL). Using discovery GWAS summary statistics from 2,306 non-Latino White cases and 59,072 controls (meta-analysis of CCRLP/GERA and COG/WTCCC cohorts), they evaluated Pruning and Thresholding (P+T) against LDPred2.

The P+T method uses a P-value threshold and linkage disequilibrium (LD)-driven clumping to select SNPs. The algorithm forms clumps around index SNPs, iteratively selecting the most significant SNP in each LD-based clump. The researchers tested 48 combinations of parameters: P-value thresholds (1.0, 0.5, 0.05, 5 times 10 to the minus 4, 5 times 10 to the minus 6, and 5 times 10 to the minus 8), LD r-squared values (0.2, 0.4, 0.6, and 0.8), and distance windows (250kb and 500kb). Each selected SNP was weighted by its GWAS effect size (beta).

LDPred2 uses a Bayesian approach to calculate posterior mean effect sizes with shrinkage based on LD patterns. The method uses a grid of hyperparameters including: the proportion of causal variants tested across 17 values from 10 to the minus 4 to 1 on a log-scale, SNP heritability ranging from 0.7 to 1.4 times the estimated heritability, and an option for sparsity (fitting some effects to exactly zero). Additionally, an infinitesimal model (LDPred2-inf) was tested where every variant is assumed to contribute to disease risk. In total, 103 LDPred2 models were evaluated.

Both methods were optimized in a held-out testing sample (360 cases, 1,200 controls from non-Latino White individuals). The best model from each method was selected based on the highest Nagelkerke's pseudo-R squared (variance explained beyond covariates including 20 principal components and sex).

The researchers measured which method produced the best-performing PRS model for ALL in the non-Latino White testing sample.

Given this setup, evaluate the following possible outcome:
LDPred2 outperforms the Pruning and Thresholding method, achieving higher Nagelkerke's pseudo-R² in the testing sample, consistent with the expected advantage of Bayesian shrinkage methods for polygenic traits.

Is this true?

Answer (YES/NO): YES